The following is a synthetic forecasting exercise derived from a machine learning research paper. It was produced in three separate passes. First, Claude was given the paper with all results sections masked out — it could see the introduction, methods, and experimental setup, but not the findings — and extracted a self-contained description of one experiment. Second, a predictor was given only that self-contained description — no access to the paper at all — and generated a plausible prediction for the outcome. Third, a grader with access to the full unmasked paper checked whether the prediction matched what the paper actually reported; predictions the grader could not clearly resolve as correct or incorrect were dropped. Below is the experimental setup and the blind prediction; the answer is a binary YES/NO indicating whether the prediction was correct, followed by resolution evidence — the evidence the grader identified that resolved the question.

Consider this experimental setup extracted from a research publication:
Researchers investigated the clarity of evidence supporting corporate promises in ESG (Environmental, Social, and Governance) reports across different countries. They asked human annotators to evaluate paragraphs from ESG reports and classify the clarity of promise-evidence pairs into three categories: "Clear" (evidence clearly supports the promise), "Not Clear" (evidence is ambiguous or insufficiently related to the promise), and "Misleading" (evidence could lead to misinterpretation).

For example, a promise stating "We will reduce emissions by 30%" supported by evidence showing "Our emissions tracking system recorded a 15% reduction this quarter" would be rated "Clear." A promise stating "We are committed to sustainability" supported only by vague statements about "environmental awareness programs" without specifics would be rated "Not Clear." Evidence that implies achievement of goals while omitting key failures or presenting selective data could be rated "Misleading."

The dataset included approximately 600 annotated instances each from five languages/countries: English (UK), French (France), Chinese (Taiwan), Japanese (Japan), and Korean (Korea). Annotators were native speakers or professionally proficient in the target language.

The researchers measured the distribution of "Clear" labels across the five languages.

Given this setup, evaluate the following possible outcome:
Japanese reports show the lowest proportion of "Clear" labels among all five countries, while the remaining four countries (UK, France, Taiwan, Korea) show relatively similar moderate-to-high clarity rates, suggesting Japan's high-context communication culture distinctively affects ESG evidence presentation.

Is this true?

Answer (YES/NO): NO